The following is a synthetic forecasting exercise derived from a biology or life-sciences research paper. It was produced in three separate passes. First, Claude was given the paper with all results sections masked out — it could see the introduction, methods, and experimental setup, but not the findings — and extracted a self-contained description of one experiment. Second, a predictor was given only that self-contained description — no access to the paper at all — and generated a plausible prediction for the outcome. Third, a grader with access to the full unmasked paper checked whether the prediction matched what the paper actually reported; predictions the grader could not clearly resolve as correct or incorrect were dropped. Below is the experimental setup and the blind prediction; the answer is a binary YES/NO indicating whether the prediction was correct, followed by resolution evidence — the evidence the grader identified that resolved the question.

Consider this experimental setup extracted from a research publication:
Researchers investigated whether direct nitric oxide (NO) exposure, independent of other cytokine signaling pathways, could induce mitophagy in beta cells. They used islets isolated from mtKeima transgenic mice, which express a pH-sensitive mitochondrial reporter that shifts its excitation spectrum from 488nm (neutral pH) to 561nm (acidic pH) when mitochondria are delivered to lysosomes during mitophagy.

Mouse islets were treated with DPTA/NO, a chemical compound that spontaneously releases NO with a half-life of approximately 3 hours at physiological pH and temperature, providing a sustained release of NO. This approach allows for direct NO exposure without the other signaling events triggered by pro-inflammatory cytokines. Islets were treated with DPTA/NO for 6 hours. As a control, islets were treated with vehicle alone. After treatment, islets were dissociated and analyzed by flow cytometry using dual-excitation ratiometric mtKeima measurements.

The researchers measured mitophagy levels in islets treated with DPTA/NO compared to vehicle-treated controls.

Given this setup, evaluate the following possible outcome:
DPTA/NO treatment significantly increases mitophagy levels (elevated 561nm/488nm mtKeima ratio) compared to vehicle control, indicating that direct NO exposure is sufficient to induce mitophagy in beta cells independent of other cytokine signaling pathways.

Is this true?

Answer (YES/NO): YES